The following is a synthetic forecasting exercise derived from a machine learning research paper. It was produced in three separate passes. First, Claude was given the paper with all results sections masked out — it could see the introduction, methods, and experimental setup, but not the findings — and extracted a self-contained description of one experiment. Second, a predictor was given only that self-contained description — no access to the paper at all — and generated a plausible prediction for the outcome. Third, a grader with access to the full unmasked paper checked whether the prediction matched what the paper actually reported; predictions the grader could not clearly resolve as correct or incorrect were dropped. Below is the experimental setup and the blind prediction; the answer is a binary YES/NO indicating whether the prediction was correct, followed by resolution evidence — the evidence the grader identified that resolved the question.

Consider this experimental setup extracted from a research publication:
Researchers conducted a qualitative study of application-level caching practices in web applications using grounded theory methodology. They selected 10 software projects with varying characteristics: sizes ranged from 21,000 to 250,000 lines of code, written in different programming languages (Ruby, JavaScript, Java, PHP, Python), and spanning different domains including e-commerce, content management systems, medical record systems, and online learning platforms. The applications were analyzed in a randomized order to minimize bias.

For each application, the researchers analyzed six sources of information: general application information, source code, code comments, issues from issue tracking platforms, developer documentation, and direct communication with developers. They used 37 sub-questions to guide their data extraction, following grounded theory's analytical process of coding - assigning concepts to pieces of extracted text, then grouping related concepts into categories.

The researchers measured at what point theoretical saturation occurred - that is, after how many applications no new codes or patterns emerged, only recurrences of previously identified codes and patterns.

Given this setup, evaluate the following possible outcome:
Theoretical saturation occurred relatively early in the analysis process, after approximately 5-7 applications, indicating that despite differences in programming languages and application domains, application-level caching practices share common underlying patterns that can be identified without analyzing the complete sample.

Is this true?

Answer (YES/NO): NO